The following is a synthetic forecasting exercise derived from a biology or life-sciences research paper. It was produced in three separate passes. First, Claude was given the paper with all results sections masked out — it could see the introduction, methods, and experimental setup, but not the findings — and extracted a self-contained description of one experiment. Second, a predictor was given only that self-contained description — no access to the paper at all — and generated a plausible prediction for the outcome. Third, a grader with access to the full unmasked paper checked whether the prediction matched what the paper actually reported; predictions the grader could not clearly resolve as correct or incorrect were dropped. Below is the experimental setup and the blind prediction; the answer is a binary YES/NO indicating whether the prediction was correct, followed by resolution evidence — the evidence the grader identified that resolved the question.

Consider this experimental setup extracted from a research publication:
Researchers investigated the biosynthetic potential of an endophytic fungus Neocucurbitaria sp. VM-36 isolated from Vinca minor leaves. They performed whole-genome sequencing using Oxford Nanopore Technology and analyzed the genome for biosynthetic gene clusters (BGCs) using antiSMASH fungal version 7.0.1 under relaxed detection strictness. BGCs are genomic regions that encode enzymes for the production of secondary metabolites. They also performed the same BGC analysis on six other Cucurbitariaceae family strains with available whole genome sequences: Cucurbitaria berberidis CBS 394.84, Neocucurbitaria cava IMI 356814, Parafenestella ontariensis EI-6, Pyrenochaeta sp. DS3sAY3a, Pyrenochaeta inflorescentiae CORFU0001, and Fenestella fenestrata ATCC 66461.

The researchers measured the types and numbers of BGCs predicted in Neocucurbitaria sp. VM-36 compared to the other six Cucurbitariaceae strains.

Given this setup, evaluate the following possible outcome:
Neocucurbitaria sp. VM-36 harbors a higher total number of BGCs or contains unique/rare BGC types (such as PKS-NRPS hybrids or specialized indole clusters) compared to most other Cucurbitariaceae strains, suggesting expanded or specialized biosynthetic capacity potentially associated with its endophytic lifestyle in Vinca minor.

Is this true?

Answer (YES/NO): YES